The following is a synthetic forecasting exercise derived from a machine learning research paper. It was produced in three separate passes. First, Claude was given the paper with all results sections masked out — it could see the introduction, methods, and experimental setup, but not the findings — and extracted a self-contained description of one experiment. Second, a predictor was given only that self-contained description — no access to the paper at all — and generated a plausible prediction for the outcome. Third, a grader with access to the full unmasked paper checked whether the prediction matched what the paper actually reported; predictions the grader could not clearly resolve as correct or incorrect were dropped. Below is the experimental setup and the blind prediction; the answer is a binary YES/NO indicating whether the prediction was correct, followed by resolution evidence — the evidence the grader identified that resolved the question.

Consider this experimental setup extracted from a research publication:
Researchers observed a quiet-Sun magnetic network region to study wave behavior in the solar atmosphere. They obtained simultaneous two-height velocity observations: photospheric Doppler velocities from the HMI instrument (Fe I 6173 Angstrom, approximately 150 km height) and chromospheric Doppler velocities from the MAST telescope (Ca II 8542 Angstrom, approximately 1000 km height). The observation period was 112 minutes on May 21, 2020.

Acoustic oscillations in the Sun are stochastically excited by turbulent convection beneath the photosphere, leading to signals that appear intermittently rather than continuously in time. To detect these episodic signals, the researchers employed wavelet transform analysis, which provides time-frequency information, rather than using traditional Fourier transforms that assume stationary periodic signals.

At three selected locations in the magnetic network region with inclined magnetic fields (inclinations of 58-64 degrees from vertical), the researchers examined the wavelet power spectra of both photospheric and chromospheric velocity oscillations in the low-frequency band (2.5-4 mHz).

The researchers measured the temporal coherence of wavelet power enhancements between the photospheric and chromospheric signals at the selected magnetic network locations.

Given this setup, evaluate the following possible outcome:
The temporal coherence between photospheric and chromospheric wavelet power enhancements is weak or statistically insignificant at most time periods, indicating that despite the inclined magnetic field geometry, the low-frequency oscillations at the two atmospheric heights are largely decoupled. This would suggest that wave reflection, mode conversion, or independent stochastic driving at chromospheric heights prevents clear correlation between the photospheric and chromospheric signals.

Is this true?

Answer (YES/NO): NO